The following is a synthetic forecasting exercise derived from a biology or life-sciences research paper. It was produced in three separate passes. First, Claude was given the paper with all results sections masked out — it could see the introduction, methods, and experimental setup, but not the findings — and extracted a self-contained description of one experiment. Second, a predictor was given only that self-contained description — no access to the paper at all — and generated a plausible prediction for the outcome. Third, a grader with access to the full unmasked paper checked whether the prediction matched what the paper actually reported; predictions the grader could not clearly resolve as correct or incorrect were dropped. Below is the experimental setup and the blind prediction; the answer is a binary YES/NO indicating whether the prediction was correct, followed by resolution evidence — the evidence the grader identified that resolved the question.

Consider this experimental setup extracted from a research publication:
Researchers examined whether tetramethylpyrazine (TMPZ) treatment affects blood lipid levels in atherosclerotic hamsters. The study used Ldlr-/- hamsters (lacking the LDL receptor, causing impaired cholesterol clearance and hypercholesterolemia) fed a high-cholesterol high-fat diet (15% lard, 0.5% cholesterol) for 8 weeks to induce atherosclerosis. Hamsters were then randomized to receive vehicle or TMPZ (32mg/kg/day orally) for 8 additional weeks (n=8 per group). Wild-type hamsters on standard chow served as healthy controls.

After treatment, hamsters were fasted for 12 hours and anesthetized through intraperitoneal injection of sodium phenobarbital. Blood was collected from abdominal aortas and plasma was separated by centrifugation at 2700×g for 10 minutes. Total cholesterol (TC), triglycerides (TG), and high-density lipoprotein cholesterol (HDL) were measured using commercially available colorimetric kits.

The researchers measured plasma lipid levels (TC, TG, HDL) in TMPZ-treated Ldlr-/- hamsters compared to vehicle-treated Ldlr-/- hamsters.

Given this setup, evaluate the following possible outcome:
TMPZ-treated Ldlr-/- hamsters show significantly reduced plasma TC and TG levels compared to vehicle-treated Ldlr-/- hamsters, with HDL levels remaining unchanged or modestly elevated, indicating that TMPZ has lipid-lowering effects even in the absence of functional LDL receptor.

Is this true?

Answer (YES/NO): NO